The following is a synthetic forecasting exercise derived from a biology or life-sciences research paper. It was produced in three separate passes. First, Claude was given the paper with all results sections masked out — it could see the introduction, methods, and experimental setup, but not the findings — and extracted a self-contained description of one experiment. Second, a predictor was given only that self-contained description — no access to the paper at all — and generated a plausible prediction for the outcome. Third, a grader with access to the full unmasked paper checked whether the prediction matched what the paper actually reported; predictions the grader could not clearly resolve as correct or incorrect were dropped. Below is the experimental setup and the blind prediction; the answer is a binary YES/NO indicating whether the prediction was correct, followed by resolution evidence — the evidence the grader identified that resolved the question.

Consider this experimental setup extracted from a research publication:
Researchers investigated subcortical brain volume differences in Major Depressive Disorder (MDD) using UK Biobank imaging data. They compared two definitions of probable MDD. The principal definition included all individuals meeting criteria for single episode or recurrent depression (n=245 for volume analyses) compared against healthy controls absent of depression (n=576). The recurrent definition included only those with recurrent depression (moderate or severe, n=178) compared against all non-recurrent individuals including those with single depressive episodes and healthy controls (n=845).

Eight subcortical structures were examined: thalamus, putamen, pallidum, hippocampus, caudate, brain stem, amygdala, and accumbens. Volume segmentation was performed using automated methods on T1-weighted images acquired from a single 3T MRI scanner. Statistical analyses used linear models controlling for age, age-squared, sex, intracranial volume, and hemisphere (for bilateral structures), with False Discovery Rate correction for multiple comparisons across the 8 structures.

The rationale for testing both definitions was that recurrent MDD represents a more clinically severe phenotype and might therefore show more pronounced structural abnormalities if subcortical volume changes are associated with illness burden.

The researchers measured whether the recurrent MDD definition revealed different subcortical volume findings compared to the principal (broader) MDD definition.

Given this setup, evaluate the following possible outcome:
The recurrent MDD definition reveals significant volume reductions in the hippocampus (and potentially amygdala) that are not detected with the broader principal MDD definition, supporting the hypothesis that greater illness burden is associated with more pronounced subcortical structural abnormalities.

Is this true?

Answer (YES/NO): NO